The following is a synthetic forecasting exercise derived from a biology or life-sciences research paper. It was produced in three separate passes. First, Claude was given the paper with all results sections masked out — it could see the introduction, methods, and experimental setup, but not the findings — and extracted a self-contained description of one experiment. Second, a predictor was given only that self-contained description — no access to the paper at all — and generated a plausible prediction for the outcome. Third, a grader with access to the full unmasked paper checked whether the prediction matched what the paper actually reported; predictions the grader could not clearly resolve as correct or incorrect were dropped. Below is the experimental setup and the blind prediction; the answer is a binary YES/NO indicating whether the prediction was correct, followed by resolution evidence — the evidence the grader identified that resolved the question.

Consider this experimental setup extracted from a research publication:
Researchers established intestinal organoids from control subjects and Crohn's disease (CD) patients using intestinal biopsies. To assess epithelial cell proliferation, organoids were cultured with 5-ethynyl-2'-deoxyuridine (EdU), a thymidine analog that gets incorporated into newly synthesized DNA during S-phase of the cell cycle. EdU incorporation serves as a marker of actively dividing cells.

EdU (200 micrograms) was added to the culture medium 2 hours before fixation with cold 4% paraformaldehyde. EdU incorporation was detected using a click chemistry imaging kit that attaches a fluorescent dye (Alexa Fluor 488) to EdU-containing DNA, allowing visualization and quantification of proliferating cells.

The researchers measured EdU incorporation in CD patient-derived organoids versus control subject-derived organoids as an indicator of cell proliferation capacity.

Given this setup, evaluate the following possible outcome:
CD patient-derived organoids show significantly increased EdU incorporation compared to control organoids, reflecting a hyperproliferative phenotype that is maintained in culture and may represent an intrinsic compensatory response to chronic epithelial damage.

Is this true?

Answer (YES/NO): NO